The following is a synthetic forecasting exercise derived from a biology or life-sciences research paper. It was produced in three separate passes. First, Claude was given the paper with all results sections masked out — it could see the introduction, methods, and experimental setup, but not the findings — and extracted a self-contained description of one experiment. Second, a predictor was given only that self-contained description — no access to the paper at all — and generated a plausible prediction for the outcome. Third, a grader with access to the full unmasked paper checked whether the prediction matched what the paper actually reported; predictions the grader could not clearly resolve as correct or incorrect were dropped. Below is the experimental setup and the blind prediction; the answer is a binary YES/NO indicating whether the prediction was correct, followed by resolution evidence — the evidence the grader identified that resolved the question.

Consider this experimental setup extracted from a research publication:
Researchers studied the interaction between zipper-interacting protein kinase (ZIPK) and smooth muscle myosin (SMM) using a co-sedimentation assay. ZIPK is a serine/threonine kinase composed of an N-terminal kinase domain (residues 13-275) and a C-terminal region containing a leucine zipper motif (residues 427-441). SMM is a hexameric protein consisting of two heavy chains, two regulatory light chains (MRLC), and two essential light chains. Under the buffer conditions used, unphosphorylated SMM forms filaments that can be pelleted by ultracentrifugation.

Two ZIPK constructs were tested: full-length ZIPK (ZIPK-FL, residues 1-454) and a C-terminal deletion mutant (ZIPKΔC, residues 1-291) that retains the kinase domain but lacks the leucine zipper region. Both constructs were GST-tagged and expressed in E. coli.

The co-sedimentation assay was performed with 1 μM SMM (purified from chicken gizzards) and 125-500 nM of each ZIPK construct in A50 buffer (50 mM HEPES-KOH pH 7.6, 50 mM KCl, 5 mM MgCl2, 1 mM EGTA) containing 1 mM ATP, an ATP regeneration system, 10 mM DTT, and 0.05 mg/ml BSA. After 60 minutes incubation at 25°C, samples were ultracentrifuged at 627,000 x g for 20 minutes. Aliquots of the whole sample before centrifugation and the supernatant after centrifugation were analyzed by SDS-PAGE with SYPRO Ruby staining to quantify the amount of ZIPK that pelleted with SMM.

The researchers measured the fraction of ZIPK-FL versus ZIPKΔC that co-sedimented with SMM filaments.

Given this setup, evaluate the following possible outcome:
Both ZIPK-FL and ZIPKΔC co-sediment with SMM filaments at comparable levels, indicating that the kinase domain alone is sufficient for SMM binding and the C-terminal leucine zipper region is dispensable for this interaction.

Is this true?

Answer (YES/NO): NO